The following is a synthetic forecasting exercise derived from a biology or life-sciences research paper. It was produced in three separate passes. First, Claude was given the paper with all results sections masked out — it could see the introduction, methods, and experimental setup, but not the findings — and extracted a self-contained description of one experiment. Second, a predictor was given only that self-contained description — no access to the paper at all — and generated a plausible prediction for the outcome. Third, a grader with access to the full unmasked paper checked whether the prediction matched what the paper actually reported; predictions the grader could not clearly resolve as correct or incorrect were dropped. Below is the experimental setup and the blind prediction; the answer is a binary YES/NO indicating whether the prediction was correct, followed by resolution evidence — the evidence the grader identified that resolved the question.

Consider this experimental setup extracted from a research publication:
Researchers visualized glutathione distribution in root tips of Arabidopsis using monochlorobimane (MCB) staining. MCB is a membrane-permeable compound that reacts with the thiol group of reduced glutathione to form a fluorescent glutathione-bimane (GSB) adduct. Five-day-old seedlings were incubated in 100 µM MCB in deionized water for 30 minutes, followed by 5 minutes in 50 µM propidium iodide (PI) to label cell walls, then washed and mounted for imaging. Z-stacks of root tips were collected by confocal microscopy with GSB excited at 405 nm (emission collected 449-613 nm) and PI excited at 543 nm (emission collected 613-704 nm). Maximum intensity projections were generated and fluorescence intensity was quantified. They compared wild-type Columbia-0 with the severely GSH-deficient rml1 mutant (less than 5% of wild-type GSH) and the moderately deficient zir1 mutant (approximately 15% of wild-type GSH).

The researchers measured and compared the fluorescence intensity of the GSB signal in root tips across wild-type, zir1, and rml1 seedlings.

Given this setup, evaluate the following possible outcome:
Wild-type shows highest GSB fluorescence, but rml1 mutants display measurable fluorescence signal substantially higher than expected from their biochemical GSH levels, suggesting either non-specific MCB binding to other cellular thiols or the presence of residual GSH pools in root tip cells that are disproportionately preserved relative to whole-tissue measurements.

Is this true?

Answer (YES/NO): NO